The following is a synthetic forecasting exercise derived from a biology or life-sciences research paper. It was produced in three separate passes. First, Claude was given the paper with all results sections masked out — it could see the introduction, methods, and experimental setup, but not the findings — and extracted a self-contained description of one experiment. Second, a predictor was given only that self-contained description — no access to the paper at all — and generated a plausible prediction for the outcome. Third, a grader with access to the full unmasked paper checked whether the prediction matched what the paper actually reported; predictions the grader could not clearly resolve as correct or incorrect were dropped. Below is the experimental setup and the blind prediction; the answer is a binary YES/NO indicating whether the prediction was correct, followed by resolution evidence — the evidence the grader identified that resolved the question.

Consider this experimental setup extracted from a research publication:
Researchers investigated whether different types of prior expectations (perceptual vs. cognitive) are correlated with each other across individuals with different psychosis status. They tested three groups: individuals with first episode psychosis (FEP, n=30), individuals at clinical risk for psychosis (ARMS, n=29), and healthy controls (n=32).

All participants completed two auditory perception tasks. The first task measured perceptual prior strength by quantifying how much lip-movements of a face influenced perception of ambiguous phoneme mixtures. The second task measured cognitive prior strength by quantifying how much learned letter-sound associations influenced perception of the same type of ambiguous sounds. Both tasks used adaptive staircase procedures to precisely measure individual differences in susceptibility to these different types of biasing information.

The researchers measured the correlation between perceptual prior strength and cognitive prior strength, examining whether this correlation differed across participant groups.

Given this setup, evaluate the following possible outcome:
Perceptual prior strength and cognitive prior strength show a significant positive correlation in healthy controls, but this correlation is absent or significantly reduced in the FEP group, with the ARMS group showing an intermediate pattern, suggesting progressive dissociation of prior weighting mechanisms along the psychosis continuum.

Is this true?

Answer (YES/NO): NO